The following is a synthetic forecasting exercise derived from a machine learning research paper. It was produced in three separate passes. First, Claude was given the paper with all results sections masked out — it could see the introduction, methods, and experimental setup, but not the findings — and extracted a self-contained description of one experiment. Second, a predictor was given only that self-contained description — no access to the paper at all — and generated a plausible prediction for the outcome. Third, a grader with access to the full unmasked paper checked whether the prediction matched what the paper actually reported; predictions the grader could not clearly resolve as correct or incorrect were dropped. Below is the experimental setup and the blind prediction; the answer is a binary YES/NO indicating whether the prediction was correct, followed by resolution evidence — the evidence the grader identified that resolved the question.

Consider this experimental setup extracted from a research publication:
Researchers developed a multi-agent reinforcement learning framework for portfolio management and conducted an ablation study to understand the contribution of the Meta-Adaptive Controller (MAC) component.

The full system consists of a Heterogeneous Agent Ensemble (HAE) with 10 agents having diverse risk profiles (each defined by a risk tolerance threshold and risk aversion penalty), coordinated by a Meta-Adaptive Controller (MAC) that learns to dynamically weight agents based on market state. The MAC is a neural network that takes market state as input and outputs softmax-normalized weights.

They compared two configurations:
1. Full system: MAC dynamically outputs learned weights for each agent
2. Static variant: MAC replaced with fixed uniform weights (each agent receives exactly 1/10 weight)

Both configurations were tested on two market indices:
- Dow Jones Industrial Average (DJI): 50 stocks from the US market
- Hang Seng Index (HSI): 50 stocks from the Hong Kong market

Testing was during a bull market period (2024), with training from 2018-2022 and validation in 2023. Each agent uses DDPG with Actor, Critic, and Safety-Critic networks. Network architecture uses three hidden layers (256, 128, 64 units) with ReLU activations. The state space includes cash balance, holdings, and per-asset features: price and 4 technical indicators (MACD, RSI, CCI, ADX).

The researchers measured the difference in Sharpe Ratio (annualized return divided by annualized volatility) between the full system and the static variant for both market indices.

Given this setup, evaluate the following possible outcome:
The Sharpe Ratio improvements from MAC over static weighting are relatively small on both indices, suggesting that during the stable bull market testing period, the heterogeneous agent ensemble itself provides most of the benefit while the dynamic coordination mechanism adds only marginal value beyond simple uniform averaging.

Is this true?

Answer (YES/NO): NO